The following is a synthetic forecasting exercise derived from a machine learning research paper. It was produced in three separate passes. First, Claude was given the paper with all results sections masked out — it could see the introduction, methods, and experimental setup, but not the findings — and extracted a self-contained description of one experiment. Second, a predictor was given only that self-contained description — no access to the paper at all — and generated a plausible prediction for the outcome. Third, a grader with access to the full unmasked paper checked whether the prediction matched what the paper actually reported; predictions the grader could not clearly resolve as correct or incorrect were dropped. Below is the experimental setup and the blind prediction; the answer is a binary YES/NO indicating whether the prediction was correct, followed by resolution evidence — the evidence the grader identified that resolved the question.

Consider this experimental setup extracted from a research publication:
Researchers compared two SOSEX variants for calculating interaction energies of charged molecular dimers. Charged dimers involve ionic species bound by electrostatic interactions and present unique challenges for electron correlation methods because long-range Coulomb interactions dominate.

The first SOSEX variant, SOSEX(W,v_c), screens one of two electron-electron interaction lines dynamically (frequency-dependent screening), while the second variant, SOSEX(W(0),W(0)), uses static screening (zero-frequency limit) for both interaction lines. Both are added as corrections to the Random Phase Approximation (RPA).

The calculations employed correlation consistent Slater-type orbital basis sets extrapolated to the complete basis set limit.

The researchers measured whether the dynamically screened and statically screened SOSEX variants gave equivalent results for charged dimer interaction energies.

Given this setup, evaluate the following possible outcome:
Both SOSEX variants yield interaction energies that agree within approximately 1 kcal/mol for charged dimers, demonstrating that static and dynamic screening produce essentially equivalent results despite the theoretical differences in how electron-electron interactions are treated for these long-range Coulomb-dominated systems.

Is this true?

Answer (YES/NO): NO